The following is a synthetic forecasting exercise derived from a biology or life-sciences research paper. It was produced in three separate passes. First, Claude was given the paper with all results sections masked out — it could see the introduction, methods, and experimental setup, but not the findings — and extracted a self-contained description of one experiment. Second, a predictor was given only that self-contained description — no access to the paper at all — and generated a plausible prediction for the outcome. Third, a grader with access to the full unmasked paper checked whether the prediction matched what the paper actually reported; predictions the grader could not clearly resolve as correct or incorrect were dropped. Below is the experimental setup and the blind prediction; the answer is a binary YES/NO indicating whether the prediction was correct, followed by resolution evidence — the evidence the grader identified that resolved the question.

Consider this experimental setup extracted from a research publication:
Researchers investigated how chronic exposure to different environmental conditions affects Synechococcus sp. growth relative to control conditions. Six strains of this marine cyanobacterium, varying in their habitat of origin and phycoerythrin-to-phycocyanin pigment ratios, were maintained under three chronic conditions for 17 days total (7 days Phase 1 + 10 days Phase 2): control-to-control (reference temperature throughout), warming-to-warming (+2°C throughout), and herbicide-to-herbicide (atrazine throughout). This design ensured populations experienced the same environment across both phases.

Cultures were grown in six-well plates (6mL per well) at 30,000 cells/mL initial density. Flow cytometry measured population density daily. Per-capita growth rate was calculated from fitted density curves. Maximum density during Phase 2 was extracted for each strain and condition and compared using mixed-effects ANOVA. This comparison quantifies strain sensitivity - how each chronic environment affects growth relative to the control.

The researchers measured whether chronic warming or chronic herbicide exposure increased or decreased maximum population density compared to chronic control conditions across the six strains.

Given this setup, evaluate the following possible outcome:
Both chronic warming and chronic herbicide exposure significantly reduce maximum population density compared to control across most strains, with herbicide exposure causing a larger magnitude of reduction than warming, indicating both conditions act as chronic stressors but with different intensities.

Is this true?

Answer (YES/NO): NO